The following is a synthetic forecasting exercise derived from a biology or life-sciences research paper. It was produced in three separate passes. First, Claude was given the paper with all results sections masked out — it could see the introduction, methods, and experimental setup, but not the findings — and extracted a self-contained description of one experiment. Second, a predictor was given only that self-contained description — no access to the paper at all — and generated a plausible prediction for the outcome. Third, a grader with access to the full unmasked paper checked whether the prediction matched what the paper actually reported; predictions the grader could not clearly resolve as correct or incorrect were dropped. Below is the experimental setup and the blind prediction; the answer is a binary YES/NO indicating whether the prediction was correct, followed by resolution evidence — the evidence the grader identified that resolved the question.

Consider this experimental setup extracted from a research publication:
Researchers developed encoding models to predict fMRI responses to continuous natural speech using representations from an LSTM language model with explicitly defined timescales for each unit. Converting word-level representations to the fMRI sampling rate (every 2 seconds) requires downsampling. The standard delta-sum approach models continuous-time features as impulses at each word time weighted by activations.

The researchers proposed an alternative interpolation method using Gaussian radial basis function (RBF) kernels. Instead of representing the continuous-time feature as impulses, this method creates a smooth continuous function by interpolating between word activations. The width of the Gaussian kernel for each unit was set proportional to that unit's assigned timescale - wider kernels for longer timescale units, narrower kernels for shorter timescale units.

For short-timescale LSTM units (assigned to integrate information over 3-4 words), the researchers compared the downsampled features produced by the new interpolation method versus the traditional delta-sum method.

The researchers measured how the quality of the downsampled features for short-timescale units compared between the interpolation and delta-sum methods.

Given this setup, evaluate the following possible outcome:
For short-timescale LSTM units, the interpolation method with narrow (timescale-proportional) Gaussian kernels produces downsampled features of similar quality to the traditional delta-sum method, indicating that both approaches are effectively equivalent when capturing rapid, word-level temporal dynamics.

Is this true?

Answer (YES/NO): YES